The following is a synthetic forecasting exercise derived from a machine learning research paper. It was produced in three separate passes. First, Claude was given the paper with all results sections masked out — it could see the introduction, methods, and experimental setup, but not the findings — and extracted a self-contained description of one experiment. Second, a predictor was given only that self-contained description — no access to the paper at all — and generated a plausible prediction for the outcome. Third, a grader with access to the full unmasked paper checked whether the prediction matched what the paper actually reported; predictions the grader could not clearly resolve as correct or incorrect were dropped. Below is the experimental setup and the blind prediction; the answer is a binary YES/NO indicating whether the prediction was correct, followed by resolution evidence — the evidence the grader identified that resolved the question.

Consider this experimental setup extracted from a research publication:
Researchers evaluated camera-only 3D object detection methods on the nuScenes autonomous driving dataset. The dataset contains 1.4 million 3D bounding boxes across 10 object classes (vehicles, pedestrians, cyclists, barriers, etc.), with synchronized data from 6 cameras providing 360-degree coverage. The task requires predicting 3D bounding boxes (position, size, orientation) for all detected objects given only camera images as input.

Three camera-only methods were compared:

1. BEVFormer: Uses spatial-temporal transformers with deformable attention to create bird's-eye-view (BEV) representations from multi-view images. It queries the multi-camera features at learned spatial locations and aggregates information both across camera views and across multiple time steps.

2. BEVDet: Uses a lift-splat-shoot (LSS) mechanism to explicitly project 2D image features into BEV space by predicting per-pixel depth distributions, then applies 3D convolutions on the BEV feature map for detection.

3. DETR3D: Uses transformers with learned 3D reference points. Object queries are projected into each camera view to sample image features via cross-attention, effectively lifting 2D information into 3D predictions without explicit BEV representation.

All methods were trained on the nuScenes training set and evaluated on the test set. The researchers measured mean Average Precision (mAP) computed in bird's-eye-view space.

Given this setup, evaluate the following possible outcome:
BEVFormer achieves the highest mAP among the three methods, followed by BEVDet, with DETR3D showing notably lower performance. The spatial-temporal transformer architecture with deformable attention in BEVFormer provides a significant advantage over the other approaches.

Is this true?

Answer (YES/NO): NO